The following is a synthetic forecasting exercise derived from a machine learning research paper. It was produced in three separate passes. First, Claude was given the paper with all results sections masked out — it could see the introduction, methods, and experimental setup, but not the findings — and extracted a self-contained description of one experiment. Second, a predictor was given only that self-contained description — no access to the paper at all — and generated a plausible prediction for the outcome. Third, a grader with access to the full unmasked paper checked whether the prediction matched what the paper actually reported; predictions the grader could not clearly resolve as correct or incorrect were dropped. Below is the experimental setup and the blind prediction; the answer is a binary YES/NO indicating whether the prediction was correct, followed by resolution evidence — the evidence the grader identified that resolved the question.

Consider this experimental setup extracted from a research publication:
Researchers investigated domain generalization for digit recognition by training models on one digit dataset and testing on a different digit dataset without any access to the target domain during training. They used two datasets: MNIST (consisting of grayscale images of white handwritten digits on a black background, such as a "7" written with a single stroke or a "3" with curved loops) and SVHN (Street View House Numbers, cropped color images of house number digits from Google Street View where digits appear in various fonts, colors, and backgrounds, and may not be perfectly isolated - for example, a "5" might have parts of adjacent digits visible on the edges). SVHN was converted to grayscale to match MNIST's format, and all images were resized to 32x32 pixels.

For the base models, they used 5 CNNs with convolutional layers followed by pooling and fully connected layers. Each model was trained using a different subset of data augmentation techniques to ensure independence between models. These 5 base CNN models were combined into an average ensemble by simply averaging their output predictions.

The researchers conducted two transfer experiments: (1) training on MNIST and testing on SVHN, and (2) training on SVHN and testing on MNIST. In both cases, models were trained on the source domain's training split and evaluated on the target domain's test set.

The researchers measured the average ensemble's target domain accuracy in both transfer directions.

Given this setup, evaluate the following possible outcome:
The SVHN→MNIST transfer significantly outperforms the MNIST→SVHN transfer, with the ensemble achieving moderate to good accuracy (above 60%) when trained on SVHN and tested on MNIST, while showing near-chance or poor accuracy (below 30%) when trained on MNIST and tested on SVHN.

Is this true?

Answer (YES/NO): YES